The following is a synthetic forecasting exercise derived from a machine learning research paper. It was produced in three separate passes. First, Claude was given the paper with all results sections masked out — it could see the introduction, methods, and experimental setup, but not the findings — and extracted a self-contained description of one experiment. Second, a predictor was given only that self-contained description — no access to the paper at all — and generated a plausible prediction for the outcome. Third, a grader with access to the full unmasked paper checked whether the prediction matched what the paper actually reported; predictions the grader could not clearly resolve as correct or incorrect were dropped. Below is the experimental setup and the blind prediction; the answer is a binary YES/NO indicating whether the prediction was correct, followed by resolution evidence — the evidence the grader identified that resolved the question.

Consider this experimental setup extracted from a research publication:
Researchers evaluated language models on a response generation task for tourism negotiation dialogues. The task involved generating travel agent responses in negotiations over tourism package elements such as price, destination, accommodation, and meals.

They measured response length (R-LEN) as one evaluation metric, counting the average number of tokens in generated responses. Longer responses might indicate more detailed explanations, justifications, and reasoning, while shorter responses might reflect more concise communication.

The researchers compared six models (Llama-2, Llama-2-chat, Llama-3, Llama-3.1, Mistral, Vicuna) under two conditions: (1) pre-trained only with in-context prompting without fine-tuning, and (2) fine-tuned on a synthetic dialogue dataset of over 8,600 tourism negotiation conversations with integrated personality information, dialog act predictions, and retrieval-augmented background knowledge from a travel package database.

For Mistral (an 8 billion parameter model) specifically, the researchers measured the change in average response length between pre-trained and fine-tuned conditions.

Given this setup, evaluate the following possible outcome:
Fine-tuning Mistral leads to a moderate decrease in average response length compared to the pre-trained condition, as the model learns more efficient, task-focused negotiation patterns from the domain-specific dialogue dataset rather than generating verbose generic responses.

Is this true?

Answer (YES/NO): NO